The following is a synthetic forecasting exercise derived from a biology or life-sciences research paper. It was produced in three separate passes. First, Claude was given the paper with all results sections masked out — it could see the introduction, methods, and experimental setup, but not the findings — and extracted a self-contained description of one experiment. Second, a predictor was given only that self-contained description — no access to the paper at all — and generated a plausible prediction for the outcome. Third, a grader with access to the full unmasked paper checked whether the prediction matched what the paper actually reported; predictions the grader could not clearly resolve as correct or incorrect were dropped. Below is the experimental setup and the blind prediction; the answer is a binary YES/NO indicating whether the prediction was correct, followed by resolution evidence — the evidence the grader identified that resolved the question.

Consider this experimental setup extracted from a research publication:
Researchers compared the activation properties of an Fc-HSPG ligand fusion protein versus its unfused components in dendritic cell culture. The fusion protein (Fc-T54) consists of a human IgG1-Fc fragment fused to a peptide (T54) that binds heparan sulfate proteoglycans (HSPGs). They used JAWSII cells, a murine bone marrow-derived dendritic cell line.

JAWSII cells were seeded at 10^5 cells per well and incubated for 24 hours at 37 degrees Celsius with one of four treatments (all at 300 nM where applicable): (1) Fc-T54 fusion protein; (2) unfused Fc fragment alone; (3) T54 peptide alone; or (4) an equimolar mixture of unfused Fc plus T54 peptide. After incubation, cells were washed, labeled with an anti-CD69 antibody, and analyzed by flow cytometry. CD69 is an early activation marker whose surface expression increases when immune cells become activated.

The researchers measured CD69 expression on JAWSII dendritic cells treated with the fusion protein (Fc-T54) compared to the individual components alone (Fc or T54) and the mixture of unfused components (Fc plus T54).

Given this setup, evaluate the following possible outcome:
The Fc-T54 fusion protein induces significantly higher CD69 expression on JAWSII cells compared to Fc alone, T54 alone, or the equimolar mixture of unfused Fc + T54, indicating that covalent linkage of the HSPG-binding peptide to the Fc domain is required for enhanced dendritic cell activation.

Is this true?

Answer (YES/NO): YES